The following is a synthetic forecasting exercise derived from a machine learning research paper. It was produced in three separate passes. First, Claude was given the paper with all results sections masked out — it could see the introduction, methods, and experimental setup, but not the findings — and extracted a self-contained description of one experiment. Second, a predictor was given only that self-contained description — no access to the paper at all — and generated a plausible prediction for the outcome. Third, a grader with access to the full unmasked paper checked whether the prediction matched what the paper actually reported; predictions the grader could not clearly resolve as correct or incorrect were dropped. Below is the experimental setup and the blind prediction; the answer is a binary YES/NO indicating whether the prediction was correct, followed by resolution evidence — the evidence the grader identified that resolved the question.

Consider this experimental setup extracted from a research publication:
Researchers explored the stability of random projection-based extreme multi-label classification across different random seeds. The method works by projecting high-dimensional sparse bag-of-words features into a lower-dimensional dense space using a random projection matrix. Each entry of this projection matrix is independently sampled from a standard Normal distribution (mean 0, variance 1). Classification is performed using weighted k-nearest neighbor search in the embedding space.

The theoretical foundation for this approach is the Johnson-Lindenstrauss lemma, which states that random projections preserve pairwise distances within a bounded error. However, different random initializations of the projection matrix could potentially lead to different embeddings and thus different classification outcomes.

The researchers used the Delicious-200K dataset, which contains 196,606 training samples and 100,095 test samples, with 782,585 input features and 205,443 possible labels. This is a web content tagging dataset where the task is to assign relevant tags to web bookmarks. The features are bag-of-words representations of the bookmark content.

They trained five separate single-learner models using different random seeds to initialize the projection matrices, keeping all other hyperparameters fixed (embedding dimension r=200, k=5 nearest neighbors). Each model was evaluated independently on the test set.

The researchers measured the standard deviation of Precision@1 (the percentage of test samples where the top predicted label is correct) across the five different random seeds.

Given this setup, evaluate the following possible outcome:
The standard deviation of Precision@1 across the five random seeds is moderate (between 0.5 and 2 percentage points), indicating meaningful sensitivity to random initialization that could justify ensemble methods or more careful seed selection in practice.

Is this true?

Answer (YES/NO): NO